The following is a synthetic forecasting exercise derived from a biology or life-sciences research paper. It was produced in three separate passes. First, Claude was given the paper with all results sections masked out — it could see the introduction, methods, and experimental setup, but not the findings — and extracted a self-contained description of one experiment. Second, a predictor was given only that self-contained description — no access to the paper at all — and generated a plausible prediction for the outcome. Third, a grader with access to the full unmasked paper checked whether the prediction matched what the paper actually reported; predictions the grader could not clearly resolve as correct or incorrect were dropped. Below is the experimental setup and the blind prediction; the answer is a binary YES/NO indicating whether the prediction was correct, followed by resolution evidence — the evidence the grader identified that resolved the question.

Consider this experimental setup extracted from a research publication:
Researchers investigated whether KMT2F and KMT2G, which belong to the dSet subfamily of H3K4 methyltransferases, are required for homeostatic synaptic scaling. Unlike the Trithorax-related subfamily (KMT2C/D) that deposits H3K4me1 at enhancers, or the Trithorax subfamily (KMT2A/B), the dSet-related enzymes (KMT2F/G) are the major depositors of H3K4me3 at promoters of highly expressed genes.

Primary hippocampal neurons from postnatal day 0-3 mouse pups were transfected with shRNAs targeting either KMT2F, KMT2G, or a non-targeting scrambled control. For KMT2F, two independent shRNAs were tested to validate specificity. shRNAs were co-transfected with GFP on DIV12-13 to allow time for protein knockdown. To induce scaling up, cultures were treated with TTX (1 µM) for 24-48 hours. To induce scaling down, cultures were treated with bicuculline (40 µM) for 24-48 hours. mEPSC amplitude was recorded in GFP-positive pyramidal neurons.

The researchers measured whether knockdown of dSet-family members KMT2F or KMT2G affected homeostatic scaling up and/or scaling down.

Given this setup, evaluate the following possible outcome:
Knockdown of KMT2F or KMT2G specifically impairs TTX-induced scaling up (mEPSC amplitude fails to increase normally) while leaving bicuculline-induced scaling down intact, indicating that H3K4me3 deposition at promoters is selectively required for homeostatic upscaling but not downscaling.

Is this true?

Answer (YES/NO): NO